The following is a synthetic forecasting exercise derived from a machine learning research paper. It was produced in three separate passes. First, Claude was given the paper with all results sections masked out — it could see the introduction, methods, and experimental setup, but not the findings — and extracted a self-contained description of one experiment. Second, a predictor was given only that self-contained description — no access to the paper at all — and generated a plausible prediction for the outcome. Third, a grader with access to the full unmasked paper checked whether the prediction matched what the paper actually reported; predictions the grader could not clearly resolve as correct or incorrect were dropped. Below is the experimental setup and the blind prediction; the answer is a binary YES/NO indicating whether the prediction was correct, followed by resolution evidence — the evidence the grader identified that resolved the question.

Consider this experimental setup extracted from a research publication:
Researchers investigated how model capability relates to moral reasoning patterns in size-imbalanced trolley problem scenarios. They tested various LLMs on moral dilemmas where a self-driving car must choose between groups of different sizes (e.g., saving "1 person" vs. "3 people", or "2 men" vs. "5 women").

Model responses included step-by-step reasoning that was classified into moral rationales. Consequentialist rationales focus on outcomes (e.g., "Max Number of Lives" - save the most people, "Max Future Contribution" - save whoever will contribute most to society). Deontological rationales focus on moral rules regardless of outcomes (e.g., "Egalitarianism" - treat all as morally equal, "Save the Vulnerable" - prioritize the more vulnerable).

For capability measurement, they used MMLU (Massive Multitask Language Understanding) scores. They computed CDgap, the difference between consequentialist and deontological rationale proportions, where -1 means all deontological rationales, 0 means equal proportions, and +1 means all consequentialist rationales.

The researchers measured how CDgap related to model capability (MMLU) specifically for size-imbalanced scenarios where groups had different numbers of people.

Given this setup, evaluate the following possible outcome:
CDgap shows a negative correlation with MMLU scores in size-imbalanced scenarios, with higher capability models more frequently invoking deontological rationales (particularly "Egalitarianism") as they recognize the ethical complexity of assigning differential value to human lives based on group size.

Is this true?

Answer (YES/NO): NO